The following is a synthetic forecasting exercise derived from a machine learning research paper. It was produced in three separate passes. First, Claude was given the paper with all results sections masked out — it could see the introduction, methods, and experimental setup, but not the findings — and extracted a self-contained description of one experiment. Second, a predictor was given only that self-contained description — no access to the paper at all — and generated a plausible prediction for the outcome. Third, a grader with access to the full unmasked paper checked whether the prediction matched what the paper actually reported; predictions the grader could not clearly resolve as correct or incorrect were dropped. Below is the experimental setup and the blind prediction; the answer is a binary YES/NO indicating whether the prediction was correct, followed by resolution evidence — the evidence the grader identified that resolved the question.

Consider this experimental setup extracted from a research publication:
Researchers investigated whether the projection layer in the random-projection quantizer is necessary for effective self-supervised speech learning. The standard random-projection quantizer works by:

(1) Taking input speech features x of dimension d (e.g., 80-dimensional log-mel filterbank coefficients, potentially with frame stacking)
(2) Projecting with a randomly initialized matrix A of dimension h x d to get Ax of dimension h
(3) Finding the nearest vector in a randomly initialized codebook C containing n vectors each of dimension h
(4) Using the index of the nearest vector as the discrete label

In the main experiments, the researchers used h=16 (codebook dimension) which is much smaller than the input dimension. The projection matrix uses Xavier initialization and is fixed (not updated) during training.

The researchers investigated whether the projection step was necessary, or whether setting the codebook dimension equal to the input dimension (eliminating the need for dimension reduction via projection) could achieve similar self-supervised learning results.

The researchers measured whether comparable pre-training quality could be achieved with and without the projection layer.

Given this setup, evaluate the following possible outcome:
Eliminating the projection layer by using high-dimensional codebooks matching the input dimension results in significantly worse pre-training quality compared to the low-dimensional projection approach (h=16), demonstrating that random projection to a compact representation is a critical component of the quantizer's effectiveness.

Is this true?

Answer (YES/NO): NO